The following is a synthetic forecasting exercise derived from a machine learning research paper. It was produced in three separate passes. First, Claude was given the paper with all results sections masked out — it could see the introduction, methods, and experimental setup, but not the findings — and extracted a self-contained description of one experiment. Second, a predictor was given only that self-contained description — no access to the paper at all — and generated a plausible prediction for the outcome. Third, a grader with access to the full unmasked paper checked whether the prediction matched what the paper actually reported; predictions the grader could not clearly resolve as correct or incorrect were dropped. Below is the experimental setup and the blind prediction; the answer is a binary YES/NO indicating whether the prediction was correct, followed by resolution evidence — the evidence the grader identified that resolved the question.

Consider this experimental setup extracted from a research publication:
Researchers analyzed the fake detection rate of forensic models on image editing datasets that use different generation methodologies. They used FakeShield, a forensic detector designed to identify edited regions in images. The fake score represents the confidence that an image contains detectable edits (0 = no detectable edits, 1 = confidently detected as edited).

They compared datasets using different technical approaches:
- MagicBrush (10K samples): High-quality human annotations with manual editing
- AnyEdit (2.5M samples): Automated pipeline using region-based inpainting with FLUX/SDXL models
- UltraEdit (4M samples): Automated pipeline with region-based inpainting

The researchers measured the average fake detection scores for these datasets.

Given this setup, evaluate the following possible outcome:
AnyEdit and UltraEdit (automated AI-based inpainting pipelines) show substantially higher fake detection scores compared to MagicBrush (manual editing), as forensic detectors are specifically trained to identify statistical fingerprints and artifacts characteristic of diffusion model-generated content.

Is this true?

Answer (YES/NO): NO